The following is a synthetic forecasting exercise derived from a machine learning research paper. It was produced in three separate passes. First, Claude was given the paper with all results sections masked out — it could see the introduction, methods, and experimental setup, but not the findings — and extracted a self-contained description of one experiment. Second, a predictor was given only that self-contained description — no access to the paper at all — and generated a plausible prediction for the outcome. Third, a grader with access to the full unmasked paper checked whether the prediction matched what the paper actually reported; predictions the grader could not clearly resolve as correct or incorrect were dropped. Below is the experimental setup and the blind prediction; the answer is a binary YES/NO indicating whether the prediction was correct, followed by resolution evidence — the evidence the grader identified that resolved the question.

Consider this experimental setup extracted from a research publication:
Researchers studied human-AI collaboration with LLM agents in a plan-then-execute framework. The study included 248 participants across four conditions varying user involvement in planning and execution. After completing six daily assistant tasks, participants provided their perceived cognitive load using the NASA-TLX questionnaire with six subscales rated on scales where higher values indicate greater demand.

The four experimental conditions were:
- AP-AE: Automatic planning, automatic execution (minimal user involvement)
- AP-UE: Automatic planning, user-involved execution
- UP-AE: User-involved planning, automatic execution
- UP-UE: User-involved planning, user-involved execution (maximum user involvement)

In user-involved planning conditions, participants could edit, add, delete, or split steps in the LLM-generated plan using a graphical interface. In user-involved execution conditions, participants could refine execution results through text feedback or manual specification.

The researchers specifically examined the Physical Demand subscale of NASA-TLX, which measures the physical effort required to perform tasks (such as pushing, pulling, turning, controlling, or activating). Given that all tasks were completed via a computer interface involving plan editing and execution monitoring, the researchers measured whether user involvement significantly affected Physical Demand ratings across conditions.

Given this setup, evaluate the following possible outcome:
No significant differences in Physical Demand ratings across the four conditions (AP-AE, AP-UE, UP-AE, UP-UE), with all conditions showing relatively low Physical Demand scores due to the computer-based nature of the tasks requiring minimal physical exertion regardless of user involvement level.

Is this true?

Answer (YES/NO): YES